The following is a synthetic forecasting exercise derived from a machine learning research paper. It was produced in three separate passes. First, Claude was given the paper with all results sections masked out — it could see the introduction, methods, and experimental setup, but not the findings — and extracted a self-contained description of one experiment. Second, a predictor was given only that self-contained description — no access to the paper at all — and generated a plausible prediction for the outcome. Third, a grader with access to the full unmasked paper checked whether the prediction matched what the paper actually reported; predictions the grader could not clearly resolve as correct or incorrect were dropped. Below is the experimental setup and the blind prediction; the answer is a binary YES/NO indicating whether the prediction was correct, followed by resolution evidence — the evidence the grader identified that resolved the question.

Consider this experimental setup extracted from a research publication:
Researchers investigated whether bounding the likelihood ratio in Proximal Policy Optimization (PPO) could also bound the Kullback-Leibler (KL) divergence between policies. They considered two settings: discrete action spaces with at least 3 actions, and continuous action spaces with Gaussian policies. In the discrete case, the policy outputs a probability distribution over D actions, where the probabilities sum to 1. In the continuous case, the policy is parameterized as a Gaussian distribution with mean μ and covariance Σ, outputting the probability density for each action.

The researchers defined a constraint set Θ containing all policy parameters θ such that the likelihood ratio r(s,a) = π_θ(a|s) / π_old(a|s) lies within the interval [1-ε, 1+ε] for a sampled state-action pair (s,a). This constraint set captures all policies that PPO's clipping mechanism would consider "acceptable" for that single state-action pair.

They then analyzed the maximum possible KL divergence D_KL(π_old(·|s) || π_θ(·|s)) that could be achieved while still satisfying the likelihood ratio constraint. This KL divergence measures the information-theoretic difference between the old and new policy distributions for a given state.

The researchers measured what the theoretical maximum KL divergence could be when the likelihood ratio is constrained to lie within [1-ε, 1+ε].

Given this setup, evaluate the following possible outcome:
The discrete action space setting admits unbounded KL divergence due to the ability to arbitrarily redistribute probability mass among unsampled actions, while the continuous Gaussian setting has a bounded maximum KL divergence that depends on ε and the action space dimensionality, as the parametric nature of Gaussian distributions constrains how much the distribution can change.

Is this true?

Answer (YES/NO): NO